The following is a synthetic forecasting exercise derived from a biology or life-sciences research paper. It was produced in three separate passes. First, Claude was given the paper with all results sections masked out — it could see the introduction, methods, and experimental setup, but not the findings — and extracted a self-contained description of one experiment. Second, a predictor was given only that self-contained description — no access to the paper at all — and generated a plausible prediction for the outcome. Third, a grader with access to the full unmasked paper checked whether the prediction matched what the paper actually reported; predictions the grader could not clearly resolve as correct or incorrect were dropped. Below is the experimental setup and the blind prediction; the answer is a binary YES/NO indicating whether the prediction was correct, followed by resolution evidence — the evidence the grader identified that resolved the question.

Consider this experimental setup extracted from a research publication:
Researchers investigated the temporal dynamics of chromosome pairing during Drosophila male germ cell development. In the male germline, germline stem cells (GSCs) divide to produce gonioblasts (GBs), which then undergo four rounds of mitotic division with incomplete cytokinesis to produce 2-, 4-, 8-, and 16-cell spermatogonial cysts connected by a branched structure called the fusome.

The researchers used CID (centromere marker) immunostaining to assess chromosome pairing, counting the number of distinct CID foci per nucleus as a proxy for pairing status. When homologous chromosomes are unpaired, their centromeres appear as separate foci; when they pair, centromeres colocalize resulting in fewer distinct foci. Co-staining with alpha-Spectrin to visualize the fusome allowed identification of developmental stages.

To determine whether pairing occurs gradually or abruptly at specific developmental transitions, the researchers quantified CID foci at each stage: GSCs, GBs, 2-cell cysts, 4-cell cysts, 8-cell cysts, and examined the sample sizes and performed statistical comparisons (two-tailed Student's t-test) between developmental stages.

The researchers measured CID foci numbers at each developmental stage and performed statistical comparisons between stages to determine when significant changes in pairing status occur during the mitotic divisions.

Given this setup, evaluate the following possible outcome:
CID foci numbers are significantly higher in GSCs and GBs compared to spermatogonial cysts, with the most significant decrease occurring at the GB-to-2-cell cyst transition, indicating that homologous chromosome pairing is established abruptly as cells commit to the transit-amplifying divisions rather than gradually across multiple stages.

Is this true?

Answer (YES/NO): NO